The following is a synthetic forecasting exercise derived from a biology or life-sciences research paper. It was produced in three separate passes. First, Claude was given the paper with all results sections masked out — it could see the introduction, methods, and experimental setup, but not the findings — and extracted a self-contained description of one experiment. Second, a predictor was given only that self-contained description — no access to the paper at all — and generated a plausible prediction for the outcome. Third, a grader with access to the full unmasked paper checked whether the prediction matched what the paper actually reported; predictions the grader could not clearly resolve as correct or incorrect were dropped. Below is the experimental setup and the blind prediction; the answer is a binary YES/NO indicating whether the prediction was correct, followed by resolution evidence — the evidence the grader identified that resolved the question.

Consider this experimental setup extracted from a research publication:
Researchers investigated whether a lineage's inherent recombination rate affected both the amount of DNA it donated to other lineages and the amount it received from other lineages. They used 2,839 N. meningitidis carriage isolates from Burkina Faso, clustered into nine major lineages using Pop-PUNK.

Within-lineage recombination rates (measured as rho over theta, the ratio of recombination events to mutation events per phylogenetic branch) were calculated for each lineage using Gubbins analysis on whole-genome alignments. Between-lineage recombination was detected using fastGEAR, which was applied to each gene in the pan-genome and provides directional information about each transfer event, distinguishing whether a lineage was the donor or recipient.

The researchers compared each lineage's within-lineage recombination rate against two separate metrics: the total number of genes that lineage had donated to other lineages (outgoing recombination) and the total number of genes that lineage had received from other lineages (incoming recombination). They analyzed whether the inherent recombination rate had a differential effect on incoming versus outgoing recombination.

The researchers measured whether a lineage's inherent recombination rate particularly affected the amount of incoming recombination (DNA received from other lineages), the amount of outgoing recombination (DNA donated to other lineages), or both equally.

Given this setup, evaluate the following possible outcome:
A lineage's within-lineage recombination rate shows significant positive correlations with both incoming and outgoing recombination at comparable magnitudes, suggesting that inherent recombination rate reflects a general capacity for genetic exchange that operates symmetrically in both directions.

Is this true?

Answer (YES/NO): NO